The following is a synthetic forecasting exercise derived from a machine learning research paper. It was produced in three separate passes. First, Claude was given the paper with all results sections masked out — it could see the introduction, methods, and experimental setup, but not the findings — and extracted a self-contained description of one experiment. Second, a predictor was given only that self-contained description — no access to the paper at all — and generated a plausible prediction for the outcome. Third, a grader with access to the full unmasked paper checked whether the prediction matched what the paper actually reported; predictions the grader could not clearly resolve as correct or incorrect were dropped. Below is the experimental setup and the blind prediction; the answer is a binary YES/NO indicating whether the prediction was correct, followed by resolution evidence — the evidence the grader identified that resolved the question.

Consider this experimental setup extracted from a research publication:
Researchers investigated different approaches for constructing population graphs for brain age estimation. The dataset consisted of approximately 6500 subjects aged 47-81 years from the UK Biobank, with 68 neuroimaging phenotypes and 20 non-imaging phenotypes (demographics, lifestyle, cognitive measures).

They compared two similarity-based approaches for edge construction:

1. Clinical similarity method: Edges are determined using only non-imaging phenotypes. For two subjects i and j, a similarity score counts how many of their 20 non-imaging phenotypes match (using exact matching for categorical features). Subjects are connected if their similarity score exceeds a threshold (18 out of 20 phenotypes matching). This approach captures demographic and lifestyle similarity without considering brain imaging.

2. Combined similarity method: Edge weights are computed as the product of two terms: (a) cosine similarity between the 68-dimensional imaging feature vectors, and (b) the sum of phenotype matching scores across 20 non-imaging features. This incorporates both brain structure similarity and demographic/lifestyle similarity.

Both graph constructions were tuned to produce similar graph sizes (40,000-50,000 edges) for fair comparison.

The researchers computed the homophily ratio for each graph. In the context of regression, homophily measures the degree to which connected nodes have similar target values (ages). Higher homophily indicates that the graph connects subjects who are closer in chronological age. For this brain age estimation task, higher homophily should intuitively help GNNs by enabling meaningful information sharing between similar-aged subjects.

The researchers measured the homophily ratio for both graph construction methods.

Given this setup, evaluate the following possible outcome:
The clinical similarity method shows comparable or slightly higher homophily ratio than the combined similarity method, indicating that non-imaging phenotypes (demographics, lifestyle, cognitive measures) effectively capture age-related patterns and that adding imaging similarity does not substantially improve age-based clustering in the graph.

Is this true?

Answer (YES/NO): NO